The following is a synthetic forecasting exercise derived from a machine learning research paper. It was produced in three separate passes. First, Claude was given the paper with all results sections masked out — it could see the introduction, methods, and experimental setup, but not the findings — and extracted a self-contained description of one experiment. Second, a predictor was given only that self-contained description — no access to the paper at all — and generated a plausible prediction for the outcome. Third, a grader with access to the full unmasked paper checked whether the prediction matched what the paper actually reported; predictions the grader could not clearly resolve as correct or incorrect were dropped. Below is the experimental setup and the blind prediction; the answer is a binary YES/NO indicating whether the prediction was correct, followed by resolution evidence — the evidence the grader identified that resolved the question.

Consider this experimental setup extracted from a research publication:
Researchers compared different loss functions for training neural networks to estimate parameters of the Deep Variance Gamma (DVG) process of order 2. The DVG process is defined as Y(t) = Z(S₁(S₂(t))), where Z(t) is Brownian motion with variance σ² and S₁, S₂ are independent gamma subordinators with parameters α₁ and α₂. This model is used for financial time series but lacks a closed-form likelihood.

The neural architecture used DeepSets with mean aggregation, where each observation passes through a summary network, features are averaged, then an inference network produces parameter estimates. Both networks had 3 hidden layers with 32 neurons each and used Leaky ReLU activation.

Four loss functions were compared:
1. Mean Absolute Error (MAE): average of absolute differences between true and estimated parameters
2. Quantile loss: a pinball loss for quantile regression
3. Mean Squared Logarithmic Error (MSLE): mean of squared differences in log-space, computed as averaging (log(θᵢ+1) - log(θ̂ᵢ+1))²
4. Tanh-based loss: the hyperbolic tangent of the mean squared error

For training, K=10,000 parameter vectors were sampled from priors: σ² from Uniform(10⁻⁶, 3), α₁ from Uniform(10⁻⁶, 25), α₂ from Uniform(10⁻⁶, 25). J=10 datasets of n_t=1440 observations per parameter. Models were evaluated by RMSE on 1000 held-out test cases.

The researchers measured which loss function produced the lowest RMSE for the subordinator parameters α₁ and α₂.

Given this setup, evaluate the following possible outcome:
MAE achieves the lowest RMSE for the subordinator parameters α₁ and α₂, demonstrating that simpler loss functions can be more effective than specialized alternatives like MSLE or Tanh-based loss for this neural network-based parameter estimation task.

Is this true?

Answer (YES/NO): NO